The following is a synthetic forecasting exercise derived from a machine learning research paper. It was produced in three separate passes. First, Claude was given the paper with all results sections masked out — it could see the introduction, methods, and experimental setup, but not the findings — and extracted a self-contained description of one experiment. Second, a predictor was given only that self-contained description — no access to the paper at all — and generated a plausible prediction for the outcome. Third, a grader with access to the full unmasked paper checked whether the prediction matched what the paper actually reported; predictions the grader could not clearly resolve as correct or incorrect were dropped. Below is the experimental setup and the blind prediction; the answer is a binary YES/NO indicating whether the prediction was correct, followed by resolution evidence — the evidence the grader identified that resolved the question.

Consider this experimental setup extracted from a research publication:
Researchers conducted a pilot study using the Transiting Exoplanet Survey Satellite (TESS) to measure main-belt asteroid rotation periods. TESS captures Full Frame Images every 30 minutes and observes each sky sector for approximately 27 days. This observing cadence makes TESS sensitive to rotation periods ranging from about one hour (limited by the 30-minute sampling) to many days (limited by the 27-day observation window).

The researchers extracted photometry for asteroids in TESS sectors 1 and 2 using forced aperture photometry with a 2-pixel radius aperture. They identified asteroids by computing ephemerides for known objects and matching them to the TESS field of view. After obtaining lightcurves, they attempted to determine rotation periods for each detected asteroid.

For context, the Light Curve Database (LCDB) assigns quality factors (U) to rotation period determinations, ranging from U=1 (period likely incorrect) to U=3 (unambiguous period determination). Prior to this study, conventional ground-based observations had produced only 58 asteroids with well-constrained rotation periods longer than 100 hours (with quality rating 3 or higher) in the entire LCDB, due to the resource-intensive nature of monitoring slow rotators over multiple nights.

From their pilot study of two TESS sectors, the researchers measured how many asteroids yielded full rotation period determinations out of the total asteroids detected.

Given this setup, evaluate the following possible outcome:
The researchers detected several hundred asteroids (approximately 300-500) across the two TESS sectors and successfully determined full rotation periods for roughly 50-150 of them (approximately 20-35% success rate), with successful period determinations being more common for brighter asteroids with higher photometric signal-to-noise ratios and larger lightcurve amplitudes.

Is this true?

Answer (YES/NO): NO